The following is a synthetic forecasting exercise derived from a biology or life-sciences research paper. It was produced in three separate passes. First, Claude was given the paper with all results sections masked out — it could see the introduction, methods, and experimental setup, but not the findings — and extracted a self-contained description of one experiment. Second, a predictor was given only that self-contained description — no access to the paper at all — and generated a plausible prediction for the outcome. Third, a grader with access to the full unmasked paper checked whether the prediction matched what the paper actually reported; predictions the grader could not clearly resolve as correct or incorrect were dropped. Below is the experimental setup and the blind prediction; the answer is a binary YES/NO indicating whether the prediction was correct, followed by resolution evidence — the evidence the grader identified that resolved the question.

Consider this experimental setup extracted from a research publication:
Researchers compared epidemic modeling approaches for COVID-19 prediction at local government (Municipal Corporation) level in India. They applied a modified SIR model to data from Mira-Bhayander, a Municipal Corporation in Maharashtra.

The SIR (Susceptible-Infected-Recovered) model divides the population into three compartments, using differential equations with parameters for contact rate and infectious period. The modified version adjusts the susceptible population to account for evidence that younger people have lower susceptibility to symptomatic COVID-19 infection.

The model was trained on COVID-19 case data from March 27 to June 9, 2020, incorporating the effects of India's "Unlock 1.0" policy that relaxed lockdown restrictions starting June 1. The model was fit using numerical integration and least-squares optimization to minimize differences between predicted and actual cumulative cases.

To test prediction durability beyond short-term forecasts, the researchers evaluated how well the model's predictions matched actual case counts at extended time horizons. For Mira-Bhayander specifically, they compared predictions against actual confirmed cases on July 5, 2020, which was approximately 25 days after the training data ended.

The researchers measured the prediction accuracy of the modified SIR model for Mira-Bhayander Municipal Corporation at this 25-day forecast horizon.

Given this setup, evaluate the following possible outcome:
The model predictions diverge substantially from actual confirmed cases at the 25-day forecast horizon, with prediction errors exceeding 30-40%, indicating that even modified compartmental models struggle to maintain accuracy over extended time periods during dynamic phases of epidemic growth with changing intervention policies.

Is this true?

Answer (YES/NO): NO